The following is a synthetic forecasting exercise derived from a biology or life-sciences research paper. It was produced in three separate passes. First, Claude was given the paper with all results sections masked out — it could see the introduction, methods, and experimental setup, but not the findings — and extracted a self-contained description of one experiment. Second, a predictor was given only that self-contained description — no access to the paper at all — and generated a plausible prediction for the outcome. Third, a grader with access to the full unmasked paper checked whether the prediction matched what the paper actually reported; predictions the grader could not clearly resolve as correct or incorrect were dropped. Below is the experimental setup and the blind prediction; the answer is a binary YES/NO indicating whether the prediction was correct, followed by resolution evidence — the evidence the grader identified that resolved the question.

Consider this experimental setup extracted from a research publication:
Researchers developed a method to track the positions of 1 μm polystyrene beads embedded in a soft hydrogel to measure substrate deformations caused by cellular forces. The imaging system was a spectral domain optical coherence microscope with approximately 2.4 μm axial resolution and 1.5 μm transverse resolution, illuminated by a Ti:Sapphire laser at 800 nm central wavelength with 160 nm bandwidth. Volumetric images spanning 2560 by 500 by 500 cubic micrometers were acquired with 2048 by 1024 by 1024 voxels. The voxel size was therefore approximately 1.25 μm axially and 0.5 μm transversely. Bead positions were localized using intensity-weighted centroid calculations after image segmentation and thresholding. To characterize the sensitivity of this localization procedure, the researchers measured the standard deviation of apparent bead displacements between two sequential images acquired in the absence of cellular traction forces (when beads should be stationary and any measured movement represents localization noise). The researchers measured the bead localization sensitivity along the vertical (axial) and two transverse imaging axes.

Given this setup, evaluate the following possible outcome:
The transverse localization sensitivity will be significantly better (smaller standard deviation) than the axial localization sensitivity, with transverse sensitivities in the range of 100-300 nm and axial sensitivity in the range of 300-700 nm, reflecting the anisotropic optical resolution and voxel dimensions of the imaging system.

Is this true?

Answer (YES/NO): NO